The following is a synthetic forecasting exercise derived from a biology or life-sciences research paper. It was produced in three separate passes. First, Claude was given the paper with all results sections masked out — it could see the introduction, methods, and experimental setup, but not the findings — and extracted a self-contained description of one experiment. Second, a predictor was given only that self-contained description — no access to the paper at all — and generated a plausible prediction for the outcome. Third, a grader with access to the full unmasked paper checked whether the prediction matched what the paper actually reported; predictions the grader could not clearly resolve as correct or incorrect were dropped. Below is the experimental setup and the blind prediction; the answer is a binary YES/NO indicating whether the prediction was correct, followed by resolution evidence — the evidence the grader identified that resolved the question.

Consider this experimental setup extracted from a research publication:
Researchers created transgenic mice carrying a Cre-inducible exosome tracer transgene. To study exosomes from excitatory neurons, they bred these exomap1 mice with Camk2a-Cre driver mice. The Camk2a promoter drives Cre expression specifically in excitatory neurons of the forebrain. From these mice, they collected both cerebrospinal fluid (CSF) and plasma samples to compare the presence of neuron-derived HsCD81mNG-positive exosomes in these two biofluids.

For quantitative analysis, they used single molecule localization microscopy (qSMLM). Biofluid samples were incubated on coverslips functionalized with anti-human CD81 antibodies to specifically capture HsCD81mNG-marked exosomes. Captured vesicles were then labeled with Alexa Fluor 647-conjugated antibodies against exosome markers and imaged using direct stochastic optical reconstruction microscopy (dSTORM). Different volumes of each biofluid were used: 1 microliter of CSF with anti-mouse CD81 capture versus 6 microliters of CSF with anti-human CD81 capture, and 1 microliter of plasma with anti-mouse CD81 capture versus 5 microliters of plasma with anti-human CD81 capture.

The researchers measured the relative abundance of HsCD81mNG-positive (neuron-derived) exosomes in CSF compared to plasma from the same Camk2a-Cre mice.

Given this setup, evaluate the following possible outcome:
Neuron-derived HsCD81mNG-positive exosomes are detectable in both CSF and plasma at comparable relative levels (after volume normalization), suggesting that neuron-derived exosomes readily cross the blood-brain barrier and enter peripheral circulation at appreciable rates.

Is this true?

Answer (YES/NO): NO